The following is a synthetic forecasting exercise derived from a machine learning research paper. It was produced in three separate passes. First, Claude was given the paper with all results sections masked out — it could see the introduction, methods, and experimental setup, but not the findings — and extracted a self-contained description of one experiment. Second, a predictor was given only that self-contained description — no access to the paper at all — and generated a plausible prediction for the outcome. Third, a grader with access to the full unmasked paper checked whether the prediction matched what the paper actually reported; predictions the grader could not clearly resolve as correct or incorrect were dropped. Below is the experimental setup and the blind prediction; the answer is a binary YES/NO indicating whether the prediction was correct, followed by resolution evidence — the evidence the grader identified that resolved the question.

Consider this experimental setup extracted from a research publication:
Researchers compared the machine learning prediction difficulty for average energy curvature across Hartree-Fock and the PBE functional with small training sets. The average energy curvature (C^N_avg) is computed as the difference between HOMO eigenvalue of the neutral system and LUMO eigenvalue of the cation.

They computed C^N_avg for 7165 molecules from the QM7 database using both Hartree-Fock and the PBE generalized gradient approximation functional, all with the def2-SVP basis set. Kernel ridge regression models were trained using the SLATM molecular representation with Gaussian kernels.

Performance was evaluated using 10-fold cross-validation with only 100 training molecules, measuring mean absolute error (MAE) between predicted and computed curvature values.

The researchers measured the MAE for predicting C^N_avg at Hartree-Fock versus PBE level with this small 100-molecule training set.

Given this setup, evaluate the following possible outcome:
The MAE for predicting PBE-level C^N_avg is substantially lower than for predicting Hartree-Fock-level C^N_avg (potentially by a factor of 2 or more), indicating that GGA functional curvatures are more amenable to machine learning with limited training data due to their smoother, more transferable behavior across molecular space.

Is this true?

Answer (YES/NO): YES